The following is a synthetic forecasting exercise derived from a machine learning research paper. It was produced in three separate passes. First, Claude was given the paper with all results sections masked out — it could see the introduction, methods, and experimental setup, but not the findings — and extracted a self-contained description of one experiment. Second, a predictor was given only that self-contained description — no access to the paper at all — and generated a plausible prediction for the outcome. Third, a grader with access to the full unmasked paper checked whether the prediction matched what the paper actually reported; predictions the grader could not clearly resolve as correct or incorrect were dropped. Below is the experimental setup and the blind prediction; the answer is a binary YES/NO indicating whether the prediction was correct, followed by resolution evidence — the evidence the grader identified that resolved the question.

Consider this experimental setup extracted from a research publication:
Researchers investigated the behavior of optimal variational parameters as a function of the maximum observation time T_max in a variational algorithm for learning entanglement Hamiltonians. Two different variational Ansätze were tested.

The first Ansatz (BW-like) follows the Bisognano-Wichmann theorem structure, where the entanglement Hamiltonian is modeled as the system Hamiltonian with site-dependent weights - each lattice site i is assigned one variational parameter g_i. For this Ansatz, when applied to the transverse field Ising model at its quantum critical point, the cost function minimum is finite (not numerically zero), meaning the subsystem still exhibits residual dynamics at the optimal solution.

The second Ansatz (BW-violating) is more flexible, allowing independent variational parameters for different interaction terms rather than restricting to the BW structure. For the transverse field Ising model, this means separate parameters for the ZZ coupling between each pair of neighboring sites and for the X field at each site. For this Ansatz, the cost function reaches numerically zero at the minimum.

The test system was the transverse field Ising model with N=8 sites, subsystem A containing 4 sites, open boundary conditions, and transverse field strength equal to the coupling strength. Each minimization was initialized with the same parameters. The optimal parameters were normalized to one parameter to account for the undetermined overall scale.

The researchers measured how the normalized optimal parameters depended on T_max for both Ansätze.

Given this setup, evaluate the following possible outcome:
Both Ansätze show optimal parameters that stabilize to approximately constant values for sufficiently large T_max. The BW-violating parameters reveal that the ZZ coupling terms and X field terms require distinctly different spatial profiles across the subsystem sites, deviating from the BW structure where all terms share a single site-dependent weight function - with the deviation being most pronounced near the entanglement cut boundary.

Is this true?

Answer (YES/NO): NO